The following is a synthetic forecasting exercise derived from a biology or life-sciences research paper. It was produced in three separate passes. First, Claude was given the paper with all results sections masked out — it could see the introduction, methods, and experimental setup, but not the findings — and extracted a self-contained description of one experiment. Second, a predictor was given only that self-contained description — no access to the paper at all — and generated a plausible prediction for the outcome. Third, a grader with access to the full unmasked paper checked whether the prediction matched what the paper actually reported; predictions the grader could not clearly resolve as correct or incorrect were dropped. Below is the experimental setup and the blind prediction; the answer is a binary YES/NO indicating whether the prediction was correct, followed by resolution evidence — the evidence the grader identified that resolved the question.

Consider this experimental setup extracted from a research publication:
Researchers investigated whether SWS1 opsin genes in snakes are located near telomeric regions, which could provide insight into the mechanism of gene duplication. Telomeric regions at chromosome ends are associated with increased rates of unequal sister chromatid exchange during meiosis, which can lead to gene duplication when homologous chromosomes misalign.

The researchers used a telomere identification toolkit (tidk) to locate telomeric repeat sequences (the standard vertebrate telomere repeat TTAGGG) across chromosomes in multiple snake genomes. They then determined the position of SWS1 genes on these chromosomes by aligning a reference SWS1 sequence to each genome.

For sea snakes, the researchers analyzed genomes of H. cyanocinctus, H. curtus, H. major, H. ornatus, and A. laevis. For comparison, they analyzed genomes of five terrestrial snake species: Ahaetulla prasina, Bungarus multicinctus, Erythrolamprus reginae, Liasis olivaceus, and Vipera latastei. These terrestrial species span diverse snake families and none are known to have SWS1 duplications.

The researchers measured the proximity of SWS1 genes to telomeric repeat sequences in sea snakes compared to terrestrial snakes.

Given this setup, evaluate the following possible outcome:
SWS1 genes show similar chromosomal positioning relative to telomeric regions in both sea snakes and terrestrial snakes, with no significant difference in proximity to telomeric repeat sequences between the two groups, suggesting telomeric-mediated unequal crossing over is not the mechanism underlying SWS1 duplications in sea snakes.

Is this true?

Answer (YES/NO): NO